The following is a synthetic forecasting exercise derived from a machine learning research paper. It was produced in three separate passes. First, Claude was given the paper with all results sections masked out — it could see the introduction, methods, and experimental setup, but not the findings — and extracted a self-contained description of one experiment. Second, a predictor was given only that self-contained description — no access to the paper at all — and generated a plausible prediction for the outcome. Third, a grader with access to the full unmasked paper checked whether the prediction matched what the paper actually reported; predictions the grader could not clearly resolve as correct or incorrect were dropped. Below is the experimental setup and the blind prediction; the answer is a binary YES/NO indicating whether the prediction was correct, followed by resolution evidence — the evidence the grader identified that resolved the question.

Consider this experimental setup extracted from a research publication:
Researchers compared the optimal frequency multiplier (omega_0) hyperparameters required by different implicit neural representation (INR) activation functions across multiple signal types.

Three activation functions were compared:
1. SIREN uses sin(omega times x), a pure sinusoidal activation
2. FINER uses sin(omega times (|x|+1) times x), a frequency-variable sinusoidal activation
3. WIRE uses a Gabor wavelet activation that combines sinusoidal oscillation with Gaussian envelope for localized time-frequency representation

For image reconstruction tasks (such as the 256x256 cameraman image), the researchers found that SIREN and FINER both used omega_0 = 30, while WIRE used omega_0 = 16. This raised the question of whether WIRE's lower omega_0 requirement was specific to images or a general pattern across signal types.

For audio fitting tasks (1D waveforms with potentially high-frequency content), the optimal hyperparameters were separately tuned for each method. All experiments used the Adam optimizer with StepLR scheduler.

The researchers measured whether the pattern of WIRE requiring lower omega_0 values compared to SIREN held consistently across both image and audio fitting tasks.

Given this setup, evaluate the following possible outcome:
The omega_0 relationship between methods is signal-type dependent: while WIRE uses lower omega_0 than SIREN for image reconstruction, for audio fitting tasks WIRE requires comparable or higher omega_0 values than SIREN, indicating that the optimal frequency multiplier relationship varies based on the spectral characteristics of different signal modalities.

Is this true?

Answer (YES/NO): NO